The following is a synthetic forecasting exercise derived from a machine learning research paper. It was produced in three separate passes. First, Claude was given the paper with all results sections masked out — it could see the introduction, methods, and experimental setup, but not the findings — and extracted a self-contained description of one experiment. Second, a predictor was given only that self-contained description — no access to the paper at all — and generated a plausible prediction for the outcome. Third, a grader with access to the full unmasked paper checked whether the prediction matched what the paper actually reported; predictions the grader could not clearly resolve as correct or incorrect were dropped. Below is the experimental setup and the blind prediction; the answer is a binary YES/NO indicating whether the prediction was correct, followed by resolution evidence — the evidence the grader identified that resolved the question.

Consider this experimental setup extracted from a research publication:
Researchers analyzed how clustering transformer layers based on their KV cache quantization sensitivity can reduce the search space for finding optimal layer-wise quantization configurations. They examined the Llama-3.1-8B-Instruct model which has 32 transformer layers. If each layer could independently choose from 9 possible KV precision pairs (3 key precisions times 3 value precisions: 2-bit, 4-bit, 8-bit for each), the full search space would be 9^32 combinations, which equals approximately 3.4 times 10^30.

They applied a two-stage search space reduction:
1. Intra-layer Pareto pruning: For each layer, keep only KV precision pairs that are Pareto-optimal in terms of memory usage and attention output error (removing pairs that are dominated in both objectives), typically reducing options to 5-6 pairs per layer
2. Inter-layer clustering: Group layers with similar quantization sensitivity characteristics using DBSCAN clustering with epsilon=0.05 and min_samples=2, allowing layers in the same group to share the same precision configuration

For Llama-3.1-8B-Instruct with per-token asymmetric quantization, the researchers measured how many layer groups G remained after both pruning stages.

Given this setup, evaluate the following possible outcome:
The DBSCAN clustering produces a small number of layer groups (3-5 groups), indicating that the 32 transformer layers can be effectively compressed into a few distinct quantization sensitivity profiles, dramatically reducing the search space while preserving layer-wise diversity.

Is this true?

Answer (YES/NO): NO